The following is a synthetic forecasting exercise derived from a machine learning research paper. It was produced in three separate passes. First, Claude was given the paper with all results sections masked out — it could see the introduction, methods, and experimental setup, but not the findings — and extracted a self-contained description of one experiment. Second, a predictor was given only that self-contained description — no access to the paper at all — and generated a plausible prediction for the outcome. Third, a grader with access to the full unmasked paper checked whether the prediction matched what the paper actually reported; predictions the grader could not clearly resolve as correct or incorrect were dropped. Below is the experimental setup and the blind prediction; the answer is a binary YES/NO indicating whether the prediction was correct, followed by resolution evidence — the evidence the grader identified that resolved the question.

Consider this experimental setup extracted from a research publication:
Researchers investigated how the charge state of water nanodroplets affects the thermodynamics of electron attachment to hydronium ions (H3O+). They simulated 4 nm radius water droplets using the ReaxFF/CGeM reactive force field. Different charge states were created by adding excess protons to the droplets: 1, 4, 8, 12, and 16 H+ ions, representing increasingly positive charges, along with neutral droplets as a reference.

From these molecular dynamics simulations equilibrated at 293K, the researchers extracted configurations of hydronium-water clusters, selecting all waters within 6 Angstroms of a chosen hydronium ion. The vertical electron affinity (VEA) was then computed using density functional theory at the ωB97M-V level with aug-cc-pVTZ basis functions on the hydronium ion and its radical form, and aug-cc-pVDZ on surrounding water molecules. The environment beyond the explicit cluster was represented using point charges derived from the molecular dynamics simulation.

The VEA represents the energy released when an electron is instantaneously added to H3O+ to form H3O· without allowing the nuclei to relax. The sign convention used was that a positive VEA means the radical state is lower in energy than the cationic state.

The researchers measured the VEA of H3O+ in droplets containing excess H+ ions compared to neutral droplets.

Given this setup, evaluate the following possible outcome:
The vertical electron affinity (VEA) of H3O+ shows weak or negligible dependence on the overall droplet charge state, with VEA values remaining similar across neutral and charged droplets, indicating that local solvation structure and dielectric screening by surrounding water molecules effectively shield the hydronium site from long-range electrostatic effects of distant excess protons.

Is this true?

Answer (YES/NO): NO